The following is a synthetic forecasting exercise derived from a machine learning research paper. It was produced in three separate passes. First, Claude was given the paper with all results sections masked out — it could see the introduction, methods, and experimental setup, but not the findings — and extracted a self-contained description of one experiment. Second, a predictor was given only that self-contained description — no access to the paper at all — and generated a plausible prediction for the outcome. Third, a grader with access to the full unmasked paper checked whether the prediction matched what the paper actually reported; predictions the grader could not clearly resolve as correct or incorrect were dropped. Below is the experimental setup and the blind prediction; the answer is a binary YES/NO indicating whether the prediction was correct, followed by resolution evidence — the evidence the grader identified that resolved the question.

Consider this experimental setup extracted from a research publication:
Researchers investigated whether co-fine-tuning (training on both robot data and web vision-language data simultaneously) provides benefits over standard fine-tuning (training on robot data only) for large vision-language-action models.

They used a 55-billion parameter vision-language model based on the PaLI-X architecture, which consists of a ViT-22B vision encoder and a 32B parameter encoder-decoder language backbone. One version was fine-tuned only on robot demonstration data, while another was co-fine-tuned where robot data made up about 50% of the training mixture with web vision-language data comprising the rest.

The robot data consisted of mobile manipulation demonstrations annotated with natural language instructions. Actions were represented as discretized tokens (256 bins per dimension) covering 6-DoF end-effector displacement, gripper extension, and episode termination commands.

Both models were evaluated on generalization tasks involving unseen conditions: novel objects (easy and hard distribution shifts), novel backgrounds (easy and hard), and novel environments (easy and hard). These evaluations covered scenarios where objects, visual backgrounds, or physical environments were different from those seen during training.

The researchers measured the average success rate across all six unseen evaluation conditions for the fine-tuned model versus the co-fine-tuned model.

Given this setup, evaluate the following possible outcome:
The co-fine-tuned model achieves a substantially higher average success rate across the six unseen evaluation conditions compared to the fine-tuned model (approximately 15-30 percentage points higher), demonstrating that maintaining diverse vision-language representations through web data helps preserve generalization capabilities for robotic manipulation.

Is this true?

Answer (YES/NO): NO